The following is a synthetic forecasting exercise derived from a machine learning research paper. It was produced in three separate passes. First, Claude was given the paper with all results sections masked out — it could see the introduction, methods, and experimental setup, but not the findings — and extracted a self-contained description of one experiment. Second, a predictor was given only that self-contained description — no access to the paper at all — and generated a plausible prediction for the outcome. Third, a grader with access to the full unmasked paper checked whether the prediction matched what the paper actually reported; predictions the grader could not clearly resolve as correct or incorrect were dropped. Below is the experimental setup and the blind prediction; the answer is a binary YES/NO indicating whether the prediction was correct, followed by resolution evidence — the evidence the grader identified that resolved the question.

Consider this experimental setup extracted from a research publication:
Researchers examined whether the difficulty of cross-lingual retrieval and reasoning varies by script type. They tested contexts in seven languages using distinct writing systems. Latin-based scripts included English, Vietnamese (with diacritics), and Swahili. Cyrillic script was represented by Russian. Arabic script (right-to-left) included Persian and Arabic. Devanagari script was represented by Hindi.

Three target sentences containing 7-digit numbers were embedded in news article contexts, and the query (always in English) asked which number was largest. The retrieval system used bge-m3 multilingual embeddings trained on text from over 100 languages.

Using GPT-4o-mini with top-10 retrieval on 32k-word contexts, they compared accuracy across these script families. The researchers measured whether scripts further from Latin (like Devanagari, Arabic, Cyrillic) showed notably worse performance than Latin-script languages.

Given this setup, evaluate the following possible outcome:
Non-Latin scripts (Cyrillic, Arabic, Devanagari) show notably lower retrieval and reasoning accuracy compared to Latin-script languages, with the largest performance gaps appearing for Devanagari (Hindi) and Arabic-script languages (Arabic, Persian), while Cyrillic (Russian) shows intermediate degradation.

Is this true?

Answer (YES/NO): NO